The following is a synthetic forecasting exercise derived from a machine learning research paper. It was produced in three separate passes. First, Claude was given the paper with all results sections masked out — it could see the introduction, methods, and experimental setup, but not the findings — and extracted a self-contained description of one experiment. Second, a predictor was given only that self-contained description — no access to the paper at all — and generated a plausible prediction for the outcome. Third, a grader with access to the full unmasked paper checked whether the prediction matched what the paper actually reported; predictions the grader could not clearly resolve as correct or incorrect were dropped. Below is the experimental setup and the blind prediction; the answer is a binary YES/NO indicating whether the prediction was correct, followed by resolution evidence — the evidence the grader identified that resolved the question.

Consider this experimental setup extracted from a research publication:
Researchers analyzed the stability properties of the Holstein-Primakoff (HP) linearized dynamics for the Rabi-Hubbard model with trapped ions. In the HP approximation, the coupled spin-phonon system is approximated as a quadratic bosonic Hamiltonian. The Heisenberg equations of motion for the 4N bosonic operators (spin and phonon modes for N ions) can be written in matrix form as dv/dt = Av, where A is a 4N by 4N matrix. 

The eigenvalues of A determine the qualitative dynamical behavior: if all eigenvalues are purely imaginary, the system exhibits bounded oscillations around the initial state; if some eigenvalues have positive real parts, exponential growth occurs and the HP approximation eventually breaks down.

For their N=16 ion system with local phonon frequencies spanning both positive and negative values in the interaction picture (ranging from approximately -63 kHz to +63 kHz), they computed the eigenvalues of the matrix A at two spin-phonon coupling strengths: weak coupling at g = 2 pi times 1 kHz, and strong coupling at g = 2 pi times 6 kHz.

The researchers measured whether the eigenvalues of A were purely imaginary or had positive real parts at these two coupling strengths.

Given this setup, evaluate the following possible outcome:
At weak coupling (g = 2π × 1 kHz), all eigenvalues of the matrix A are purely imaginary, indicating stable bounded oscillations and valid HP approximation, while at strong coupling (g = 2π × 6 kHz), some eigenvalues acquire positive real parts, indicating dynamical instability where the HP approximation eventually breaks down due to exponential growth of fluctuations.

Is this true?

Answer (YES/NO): YES